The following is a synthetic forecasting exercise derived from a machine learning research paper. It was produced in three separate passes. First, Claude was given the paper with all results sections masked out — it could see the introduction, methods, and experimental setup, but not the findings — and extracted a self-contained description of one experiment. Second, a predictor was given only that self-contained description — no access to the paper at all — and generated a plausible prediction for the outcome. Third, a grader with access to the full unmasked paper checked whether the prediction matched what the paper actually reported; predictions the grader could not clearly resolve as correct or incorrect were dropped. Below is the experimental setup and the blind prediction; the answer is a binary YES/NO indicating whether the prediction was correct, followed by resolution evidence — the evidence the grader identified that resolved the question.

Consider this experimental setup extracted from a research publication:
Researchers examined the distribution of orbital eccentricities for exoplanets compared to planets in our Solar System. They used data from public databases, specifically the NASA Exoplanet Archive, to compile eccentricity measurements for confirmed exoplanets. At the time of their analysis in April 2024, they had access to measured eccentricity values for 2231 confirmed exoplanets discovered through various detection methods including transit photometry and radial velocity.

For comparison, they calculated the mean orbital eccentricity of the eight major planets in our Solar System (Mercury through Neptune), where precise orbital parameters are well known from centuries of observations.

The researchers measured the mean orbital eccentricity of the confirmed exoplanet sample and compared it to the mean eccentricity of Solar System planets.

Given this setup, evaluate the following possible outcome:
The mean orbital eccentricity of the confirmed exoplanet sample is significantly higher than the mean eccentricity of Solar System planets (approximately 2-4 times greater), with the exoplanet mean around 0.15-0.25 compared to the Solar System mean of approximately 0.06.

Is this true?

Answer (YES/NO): NO